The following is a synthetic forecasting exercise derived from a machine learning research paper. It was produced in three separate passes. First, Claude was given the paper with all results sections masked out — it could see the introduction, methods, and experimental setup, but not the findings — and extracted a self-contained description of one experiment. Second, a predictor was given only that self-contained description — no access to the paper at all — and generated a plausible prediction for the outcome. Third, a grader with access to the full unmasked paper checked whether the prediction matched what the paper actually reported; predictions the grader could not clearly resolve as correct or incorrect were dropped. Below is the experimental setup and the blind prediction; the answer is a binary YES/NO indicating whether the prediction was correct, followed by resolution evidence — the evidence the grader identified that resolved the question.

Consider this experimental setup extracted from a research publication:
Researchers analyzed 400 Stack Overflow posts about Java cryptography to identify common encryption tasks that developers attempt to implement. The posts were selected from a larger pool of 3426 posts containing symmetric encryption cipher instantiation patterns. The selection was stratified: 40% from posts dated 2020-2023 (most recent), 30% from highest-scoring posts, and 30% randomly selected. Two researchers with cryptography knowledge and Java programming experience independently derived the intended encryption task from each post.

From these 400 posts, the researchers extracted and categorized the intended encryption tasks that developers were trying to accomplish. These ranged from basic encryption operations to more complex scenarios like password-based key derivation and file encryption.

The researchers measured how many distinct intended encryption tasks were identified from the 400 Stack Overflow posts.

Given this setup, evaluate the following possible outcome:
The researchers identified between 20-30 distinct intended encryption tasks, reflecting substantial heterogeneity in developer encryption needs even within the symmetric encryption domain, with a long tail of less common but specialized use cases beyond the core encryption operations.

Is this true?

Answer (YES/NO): NO